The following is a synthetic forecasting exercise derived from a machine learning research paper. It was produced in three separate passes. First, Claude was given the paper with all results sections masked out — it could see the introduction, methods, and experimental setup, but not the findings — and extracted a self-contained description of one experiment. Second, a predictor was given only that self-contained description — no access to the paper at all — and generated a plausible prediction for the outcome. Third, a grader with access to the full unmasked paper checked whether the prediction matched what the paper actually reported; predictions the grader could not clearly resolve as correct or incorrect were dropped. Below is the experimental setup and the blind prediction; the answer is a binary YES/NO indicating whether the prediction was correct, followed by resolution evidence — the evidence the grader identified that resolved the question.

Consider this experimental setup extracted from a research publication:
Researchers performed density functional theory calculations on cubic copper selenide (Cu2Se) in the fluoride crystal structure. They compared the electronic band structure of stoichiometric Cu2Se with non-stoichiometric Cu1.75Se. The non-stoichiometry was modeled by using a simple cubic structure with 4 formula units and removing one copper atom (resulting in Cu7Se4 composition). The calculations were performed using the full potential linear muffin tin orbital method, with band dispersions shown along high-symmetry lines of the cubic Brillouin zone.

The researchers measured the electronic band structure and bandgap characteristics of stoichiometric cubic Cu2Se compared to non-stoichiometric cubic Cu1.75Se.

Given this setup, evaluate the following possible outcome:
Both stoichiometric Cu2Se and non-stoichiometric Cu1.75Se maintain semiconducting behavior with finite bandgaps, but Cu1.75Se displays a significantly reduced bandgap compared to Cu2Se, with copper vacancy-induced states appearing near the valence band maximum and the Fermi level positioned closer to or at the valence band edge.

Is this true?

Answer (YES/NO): NO